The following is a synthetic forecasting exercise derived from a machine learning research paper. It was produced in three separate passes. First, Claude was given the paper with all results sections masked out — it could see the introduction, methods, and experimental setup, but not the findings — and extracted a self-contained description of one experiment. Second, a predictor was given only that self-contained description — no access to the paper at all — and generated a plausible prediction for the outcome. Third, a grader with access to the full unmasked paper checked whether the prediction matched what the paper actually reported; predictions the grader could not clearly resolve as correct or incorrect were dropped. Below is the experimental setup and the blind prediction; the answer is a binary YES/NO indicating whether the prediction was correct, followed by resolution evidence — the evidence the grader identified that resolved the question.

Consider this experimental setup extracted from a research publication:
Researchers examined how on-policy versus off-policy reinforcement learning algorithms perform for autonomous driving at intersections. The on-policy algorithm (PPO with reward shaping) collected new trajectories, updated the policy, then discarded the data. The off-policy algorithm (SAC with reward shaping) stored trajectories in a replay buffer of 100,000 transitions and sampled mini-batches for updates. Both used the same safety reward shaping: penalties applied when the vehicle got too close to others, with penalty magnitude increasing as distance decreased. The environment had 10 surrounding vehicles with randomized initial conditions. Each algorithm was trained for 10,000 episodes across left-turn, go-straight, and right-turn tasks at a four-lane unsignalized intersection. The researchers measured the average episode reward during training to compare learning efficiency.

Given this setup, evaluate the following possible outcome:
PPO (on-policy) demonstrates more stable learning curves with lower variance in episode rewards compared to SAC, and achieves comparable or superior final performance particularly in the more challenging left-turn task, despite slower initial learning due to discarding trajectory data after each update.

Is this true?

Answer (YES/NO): NO